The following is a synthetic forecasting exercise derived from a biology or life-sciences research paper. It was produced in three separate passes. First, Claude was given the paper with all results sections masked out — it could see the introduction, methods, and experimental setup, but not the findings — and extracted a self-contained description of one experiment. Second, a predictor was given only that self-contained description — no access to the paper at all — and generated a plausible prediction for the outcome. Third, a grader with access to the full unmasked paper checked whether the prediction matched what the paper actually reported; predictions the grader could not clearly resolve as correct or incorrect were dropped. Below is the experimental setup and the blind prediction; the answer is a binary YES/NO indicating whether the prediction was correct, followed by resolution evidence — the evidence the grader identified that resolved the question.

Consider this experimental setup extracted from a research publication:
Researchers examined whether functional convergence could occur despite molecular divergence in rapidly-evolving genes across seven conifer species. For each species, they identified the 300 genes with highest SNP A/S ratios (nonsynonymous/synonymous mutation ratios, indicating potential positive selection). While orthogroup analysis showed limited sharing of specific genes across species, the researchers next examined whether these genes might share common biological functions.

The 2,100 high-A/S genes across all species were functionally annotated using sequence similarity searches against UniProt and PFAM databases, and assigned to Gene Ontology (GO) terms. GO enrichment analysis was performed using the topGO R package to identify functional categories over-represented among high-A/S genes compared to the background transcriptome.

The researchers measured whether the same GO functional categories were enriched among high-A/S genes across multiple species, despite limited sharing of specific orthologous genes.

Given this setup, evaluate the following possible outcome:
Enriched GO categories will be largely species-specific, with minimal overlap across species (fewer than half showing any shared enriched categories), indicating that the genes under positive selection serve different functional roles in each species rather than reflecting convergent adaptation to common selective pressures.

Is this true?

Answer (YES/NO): NO